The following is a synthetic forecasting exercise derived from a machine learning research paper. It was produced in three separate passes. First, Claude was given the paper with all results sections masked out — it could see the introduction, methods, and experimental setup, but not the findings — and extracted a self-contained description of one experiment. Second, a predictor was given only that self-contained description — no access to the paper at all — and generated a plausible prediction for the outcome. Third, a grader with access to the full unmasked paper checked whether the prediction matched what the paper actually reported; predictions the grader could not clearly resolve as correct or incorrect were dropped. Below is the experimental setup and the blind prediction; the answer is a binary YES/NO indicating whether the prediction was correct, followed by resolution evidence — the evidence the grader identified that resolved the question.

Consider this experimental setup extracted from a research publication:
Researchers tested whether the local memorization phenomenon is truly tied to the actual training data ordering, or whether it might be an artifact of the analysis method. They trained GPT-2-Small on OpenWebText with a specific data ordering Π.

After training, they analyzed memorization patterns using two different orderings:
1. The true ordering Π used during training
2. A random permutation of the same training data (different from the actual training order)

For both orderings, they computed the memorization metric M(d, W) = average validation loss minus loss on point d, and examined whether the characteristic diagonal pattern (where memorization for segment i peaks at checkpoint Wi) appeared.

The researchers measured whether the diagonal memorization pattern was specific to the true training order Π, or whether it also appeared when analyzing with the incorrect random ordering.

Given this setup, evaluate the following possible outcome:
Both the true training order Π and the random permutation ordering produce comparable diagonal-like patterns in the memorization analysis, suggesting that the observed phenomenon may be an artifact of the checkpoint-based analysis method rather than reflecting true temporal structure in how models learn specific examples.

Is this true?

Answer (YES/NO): NO